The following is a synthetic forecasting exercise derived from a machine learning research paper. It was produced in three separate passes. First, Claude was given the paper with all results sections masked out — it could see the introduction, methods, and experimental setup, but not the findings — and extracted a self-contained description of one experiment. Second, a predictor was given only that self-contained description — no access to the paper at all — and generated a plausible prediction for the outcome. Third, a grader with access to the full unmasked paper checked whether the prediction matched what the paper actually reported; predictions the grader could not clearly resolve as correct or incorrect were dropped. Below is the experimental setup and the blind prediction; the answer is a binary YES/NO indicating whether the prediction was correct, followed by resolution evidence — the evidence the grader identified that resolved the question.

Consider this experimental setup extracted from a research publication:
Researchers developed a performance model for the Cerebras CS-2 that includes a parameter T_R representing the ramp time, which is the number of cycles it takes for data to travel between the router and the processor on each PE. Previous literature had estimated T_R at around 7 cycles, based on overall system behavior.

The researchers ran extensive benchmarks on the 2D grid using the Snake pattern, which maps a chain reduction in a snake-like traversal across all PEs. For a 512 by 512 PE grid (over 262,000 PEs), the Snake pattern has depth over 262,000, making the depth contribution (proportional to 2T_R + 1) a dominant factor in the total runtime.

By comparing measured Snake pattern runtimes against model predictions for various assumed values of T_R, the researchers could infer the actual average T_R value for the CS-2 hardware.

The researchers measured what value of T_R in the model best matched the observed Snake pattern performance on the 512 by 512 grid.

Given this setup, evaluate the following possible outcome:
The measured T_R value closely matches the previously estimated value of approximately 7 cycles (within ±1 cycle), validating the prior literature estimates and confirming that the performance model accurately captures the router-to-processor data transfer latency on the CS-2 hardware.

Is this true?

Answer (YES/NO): NO